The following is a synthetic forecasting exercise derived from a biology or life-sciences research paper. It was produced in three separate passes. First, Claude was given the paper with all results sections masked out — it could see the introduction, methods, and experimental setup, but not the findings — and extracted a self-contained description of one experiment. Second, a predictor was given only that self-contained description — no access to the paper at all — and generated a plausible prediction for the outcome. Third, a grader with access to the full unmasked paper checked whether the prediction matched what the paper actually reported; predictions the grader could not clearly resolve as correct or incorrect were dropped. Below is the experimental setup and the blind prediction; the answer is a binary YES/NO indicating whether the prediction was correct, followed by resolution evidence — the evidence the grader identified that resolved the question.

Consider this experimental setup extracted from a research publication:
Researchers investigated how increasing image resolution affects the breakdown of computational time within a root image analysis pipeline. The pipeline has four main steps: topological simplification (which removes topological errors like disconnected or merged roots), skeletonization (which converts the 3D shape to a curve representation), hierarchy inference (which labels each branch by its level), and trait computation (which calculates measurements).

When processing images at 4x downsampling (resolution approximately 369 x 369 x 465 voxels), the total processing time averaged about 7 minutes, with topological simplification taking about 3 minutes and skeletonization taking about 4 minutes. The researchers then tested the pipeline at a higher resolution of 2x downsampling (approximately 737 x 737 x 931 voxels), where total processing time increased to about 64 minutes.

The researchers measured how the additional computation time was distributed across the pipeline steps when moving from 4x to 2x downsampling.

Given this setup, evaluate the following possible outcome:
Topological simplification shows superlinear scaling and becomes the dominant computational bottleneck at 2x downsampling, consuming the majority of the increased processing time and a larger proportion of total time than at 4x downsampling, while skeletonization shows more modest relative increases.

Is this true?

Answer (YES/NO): YES